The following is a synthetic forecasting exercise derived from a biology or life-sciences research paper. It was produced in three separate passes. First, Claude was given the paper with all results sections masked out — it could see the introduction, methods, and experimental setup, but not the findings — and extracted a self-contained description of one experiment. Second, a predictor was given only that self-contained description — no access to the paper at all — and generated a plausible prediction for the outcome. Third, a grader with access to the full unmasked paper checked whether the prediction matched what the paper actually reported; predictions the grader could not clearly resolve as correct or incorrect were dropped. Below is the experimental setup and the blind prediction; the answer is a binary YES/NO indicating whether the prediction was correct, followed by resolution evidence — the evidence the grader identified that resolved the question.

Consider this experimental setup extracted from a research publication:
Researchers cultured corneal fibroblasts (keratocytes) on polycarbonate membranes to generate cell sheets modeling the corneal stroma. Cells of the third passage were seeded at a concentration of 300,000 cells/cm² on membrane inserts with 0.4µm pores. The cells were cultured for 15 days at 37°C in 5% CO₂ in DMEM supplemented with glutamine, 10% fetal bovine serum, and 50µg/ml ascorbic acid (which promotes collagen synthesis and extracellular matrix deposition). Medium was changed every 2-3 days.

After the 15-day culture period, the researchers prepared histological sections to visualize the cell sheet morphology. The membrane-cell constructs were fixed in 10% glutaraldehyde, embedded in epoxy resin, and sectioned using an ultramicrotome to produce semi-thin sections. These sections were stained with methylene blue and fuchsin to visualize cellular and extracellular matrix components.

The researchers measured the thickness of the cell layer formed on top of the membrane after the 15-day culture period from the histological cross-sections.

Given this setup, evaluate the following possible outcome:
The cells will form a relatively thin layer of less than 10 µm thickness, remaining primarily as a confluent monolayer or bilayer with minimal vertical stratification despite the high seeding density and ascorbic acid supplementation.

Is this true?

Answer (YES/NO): NO